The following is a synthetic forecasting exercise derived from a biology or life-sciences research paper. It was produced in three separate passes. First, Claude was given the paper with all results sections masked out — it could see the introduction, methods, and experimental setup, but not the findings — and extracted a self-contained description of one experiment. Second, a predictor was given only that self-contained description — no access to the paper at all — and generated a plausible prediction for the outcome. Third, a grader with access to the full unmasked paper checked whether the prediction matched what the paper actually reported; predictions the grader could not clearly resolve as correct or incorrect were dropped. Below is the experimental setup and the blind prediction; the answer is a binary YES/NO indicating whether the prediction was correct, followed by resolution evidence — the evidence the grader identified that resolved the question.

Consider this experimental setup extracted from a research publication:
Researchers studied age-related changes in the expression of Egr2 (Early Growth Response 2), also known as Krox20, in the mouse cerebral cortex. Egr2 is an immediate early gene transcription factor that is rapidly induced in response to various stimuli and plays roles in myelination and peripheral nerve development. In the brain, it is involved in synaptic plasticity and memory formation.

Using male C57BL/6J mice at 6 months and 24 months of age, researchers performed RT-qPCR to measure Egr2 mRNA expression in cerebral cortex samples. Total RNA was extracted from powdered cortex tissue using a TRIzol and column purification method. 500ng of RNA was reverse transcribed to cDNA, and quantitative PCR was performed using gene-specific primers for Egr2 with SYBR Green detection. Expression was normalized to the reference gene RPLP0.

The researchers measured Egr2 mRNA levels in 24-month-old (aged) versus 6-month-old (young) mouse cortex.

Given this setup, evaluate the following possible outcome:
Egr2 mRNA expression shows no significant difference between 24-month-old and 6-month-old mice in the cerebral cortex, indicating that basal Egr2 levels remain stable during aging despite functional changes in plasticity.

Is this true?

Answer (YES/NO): NO